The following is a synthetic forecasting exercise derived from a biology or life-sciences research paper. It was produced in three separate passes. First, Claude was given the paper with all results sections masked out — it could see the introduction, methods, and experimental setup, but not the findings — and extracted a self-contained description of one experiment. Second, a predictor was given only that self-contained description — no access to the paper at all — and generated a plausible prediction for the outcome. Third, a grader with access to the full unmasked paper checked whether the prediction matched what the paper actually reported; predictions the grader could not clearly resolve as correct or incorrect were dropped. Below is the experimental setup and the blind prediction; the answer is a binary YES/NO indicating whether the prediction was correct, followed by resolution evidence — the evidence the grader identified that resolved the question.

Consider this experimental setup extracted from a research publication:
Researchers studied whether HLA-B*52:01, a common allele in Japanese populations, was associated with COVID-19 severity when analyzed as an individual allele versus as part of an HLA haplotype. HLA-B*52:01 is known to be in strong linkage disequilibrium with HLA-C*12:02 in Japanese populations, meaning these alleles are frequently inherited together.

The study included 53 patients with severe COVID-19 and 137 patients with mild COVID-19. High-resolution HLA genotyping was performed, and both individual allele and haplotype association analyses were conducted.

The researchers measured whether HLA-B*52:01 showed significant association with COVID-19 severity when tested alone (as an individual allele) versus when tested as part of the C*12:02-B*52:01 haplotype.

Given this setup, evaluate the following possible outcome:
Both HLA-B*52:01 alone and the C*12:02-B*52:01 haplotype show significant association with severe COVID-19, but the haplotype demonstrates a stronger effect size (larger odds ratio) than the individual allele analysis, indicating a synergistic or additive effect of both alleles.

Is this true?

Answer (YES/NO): NO